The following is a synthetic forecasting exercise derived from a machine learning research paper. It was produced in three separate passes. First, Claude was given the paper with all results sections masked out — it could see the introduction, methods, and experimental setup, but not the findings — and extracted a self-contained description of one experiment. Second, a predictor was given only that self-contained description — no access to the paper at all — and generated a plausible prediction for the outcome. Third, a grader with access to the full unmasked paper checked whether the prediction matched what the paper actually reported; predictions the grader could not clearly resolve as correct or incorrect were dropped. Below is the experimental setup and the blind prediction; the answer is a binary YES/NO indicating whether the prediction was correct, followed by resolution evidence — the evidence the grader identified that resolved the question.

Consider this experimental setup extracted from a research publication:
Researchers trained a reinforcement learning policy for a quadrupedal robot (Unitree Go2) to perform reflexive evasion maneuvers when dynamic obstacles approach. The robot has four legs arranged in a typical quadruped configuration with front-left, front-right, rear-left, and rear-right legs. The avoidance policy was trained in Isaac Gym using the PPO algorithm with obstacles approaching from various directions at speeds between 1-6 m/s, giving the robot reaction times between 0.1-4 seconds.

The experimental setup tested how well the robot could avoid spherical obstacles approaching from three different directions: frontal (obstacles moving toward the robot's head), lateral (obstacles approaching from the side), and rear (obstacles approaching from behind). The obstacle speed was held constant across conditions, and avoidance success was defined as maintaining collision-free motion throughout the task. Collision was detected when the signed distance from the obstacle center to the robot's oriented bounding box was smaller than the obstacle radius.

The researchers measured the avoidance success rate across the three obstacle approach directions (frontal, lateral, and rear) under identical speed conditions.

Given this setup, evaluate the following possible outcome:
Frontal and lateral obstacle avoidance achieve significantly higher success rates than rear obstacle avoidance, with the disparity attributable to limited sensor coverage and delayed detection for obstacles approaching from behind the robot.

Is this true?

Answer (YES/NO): NO